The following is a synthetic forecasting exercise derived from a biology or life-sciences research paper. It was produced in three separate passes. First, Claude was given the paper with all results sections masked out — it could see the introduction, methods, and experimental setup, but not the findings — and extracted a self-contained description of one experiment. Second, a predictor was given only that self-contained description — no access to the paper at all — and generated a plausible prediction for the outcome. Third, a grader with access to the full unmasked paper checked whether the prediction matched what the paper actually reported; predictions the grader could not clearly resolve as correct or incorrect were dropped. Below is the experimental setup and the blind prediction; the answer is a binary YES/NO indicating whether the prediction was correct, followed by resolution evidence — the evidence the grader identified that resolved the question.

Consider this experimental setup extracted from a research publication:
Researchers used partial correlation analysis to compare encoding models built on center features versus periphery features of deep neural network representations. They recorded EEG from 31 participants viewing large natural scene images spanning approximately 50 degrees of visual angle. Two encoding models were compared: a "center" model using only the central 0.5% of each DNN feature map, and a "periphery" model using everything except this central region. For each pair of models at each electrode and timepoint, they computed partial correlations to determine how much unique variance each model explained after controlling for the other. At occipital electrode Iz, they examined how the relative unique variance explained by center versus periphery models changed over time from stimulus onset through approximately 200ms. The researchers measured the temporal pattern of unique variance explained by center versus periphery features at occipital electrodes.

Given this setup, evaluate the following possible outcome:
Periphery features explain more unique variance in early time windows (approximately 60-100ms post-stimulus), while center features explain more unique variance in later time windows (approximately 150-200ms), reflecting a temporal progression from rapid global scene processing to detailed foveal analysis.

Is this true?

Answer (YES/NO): NO